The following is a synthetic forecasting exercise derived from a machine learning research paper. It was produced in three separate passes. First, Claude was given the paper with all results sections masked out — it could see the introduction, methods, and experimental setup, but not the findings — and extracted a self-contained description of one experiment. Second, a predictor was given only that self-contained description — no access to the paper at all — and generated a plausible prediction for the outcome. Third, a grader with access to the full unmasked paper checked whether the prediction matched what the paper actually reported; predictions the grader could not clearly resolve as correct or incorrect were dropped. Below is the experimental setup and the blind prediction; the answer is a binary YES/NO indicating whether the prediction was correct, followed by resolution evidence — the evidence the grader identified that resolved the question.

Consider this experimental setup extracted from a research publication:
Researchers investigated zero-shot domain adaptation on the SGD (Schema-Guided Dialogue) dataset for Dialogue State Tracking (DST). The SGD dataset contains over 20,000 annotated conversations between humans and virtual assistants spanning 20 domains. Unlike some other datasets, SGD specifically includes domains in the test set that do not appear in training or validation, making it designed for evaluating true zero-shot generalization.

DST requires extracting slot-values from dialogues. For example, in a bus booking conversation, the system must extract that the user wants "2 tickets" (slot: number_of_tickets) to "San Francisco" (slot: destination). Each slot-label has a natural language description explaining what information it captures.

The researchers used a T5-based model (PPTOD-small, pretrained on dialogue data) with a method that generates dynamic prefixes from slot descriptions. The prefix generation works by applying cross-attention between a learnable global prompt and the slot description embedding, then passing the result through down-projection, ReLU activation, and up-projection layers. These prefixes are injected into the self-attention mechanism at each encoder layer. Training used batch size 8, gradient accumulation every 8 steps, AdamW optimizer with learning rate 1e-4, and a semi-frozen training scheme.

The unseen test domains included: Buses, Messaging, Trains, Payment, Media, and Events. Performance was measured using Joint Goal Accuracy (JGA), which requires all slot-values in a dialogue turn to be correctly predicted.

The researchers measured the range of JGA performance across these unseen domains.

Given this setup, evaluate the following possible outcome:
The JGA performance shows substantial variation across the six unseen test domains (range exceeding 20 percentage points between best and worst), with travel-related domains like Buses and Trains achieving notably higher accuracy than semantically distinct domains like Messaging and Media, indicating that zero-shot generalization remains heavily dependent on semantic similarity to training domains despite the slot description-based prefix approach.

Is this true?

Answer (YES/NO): NO